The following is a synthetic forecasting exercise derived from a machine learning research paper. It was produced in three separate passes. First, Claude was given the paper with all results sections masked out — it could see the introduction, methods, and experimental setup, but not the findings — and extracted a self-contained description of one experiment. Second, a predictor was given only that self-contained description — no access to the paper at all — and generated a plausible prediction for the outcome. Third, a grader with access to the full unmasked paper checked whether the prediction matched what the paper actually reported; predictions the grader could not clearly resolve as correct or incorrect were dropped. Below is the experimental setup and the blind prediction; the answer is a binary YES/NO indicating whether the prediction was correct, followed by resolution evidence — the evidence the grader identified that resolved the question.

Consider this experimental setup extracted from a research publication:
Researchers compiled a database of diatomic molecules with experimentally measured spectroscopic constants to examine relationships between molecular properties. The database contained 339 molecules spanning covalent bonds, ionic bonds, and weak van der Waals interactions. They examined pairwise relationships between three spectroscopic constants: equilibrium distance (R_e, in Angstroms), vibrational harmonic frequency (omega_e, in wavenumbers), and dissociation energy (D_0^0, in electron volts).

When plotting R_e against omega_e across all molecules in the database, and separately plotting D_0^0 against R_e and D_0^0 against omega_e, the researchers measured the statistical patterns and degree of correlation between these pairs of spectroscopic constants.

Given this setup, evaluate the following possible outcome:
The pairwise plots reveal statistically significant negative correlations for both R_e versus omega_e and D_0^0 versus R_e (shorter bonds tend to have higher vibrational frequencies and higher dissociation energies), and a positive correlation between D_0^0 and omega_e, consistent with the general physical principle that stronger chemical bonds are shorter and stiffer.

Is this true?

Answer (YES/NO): NO